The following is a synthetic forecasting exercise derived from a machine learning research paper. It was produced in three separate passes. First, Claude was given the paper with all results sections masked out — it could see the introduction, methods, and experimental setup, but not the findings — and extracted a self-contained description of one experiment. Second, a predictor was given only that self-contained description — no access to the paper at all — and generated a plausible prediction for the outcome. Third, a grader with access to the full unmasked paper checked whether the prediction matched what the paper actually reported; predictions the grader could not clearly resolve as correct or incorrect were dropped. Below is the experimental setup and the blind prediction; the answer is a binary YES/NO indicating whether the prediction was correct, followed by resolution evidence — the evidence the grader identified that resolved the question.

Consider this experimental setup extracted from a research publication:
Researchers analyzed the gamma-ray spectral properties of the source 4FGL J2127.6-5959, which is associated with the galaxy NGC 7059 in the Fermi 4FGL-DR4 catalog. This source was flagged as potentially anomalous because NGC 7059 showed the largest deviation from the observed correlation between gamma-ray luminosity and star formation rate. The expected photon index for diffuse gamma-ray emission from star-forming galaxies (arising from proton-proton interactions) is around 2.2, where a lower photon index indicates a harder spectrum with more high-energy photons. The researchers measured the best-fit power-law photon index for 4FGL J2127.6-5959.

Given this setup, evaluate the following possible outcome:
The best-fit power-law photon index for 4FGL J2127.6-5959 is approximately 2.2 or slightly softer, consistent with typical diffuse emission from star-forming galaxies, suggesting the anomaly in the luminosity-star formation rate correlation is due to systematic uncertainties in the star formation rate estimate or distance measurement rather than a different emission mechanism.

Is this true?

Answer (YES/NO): NO